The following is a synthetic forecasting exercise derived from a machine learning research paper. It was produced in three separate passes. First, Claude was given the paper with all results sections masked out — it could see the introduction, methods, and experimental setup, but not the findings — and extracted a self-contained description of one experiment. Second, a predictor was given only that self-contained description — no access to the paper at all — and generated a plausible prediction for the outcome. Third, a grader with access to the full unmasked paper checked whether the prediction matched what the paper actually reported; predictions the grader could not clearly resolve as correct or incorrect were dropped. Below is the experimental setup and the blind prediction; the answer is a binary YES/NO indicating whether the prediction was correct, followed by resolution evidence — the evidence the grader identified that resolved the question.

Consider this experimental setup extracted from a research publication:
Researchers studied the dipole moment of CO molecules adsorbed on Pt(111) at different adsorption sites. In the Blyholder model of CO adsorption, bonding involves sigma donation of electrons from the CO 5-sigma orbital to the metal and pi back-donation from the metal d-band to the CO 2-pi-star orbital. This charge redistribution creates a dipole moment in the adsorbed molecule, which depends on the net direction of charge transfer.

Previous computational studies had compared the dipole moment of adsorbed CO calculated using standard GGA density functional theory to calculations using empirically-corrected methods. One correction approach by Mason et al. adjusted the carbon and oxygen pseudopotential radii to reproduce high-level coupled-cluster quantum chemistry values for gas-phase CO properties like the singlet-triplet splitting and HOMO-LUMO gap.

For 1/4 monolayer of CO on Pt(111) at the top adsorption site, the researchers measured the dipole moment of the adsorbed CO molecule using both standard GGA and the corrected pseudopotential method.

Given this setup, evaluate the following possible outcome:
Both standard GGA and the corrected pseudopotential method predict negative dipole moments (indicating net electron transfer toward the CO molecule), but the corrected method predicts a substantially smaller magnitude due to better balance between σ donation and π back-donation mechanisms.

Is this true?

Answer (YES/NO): NO